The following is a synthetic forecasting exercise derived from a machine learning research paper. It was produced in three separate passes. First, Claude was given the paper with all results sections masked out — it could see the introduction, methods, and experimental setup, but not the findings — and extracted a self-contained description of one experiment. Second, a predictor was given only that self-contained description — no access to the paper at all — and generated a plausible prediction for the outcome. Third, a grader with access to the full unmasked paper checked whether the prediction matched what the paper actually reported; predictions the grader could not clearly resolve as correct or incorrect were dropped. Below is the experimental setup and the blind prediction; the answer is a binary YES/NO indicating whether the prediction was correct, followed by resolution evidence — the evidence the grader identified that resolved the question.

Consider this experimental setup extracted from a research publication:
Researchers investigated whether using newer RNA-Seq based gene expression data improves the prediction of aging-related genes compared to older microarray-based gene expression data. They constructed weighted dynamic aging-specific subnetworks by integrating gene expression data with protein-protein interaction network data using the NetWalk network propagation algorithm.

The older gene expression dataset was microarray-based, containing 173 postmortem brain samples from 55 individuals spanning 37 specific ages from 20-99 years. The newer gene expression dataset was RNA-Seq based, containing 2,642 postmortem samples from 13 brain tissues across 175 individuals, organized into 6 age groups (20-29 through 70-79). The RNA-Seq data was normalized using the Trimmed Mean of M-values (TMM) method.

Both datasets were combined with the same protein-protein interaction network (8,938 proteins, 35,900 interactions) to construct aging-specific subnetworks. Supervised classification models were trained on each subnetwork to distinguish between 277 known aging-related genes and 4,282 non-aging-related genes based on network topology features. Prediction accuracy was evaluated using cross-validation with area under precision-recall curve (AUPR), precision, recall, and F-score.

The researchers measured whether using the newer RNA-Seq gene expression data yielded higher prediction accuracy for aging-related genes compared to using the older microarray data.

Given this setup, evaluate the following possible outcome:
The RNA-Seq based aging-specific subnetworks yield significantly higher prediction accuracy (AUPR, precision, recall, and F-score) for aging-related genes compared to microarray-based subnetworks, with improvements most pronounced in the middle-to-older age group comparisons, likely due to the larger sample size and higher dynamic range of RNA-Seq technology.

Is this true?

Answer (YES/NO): NO